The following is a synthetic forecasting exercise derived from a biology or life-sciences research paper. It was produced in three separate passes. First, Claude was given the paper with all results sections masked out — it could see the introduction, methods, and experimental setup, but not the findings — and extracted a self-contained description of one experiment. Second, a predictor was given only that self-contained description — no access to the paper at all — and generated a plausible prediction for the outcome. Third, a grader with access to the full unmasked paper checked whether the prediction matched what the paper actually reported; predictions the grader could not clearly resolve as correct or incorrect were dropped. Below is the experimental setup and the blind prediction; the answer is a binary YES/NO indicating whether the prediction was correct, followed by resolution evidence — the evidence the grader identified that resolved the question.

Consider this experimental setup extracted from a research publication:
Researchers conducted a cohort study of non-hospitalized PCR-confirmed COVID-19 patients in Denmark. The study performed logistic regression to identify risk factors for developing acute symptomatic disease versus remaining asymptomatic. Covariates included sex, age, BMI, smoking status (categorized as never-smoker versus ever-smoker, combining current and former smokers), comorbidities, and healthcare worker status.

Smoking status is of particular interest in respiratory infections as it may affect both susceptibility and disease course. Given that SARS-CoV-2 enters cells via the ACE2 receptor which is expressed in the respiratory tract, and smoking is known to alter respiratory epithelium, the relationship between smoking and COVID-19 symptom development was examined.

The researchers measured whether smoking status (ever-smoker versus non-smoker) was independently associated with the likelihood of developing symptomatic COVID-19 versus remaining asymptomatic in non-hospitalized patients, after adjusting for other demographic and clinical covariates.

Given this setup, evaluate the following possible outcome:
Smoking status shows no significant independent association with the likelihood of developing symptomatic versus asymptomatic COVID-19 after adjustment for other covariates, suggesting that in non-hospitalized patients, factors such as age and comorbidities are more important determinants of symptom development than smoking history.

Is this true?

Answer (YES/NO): NO